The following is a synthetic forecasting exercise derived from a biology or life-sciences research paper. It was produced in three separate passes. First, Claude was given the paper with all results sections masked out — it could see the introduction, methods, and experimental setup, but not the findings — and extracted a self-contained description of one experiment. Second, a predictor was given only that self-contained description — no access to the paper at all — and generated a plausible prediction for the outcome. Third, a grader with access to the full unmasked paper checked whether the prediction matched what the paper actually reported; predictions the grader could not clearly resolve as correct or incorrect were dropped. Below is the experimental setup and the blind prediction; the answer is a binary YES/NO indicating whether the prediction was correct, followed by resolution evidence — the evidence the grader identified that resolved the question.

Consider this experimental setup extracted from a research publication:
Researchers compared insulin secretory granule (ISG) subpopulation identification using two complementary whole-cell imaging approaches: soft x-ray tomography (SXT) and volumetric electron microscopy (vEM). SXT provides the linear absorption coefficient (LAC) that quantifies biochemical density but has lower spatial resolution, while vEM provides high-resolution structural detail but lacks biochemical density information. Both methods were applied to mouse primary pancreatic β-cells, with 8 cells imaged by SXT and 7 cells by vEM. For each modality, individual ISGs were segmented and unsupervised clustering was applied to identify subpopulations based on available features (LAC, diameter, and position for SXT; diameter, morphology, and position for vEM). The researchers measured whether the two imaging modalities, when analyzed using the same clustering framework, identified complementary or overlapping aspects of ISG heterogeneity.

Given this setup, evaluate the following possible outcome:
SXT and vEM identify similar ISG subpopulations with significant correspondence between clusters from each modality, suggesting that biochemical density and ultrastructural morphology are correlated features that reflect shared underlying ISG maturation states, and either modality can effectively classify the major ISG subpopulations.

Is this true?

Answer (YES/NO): NO